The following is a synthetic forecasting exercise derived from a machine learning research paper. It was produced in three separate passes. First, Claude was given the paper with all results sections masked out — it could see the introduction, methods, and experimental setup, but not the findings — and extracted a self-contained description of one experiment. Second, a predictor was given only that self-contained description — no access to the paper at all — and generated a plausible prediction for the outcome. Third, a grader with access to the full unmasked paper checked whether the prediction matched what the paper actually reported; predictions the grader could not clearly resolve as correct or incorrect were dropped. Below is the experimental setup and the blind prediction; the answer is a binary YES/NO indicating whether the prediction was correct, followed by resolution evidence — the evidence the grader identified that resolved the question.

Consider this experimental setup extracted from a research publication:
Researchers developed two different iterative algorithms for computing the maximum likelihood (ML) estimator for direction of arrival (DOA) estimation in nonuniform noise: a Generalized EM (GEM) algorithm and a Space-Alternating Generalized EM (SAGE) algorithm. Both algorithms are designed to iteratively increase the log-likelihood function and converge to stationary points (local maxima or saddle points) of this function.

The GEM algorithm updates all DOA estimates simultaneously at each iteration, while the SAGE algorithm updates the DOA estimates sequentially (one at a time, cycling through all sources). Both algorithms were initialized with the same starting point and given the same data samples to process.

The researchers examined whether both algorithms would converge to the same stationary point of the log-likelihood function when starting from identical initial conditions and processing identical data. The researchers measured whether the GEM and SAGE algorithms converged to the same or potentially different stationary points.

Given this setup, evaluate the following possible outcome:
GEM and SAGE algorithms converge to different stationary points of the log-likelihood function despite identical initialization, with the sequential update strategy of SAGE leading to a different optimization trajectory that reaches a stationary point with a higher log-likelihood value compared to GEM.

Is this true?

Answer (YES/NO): NO